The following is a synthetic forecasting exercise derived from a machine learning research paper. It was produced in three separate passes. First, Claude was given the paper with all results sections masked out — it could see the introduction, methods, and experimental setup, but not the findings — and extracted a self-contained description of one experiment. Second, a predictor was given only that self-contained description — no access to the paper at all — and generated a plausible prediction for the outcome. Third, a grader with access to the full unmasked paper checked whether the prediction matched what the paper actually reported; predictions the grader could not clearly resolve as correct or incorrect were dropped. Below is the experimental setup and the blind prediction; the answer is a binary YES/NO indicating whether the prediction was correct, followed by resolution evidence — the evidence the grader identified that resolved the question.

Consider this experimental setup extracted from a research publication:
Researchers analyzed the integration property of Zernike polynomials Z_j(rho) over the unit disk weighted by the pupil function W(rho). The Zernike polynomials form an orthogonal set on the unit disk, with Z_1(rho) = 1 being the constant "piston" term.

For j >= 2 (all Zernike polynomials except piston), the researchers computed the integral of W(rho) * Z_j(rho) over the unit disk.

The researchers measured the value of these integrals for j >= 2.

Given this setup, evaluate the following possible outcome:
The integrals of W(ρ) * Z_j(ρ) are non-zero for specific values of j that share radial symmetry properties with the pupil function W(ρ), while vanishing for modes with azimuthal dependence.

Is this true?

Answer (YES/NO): NO